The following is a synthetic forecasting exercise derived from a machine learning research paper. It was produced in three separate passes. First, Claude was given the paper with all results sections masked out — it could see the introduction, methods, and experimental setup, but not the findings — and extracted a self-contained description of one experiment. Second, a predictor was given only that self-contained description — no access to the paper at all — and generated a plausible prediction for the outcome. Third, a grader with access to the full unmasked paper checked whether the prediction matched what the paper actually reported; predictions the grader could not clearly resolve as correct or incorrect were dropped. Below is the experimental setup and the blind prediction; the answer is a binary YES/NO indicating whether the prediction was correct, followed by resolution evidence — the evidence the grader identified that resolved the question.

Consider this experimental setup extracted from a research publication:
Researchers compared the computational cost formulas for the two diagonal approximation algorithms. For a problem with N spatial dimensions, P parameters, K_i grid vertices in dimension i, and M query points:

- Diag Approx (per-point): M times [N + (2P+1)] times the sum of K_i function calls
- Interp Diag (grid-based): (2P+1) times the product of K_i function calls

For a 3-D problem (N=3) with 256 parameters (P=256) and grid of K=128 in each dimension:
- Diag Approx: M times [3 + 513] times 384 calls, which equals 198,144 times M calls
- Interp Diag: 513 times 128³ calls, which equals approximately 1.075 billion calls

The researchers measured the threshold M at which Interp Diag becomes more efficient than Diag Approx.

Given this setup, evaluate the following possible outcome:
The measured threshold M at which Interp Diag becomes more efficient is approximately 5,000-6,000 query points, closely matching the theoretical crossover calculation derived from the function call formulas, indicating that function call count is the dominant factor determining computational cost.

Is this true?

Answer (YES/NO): NO